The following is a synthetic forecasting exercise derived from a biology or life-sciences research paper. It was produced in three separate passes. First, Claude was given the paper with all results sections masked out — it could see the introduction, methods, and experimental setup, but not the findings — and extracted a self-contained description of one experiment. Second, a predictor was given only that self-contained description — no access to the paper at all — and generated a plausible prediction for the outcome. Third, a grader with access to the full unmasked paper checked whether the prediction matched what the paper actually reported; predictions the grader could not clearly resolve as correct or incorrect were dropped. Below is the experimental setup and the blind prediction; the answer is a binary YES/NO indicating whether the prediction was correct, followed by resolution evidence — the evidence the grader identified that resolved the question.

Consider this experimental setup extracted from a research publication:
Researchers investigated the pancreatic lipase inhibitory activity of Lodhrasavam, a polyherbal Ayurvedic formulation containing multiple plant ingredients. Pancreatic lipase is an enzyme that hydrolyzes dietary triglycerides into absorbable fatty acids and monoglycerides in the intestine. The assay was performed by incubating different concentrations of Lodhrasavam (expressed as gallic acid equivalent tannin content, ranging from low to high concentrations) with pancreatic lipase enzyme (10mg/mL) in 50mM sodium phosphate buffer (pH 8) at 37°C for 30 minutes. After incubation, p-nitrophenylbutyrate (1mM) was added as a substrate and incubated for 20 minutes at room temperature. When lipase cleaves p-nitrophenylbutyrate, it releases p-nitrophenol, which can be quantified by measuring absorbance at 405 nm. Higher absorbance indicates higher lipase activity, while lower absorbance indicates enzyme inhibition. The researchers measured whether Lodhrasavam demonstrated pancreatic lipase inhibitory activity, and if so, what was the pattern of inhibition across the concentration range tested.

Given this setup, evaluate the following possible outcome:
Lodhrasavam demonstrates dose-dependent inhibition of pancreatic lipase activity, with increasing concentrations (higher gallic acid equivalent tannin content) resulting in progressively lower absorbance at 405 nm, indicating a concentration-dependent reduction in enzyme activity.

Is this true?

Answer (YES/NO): YES